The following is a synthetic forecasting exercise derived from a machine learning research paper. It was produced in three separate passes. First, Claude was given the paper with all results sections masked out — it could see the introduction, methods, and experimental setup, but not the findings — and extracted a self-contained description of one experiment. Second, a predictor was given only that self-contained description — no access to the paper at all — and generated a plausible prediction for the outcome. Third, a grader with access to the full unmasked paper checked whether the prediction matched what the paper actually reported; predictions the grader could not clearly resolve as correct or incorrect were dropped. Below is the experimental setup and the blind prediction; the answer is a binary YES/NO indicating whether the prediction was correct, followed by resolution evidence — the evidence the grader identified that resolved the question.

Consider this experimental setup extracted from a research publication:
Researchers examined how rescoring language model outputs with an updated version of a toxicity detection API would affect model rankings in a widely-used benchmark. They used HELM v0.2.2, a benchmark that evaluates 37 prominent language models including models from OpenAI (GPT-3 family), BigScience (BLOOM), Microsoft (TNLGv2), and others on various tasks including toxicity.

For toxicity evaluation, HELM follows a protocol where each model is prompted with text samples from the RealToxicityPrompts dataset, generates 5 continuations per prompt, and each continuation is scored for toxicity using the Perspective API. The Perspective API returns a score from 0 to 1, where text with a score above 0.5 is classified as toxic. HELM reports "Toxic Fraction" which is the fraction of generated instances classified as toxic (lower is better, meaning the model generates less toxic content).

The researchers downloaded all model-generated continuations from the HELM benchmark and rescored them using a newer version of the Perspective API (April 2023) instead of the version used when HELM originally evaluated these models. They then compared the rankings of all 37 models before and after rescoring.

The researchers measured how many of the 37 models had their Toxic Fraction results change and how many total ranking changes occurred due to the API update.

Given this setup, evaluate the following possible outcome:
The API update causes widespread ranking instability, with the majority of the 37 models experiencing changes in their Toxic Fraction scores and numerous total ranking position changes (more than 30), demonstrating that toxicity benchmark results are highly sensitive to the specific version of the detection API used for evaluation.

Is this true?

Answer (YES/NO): NO